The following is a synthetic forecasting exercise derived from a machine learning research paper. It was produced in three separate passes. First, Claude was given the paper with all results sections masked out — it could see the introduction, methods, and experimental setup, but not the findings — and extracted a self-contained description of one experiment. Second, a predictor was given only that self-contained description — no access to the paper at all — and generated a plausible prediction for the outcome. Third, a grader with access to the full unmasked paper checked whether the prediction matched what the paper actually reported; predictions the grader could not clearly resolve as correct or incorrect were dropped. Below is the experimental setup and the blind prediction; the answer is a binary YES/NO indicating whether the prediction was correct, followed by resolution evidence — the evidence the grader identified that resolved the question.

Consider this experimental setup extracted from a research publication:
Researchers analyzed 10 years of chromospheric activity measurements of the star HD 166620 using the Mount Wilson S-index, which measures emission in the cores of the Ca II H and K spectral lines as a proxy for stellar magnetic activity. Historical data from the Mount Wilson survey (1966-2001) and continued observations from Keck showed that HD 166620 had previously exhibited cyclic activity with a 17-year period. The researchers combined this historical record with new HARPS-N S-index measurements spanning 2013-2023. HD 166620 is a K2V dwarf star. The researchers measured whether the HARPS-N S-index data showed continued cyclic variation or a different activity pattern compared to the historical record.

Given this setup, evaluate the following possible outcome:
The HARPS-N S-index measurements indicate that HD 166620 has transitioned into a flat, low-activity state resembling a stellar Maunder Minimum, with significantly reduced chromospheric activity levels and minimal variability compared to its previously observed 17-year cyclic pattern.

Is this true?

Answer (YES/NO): YES